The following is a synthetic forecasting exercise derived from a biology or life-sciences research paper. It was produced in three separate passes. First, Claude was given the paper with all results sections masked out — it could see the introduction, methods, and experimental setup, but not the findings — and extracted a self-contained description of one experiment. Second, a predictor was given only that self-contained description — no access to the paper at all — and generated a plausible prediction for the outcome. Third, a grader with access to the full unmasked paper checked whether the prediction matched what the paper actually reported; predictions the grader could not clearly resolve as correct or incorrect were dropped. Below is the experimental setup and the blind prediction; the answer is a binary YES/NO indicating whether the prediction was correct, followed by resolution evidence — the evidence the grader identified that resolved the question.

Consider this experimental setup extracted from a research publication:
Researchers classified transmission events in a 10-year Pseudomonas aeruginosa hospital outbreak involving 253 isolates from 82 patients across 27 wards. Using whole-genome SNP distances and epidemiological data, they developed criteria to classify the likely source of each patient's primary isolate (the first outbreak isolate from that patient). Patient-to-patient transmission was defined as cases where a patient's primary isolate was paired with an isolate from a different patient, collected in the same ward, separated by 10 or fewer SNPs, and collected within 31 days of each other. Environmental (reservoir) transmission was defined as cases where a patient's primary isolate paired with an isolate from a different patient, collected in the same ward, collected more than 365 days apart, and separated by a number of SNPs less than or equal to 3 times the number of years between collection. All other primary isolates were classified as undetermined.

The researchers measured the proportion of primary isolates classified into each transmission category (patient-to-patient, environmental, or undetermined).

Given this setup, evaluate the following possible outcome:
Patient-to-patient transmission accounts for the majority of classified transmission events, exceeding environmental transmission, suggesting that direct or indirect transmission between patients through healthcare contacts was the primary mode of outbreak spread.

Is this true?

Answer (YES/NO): NO